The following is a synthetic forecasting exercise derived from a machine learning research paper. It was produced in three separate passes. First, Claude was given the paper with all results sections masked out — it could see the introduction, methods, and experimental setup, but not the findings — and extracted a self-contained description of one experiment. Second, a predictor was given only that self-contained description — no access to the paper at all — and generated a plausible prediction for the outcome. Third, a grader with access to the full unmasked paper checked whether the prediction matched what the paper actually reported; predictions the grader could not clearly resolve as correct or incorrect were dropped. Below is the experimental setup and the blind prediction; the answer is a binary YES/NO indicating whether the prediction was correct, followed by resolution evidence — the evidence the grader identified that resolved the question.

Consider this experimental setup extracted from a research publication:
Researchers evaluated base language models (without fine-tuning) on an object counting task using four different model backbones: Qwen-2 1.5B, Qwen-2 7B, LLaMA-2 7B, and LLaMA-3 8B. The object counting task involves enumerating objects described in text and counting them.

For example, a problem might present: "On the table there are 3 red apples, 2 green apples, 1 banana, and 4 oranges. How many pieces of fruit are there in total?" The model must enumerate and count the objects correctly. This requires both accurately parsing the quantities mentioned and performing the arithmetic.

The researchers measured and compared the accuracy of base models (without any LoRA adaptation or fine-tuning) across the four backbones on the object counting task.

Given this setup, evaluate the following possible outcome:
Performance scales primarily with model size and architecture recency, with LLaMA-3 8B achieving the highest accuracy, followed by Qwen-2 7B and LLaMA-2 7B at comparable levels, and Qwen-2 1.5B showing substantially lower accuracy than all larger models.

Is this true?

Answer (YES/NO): NO